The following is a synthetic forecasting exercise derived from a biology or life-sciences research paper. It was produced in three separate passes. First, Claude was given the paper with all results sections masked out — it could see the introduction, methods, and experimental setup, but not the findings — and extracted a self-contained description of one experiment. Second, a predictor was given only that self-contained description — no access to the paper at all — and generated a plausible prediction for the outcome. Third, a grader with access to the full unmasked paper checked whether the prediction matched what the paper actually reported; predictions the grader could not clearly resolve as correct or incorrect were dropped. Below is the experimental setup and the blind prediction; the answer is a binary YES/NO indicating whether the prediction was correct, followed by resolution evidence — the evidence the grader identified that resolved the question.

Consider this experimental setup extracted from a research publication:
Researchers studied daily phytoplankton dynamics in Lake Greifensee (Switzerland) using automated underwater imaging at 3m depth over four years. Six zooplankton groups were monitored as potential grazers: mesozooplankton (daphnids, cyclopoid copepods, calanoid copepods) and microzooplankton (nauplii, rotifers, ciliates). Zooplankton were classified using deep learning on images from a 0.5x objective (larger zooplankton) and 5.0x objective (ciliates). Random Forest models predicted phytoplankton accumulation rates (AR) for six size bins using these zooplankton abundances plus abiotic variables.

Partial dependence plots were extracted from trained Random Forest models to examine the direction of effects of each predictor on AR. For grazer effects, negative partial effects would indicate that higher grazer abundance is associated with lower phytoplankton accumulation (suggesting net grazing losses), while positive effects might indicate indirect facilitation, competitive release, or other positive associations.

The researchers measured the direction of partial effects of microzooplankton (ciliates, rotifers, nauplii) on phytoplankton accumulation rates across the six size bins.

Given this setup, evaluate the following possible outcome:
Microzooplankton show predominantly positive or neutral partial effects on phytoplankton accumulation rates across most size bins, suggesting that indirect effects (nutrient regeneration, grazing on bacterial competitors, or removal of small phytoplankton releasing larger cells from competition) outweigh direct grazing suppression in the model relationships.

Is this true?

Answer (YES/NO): NO